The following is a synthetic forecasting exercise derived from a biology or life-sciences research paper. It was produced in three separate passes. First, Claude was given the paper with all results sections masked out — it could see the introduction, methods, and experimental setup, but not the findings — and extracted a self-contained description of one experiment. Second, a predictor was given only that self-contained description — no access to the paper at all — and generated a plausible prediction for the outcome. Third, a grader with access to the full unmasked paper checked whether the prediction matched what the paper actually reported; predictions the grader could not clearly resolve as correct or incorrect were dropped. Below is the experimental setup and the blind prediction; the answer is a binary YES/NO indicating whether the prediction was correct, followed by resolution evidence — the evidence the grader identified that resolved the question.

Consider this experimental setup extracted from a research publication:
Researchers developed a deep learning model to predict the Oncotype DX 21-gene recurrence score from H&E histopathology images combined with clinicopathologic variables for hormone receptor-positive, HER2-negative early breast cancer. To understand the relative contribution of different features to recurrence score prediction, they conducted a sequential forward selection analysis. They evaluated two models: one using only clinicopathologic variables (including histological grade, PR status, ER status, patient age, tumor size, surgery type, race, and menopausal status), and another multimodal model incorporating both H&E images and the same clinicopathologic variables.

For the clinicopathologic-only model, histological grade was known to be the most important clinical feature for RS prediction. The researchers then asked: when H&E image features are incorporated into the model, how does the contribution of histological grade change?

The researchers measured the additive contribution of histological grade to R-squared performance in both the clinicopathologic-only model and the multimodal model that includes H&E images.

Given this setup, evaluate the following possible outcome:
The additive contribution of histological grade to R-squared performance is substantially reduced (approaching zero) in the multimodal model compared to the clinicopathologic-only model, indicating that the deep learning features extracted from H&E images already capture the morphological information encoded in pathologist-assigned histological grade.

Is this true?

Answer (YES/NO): YES